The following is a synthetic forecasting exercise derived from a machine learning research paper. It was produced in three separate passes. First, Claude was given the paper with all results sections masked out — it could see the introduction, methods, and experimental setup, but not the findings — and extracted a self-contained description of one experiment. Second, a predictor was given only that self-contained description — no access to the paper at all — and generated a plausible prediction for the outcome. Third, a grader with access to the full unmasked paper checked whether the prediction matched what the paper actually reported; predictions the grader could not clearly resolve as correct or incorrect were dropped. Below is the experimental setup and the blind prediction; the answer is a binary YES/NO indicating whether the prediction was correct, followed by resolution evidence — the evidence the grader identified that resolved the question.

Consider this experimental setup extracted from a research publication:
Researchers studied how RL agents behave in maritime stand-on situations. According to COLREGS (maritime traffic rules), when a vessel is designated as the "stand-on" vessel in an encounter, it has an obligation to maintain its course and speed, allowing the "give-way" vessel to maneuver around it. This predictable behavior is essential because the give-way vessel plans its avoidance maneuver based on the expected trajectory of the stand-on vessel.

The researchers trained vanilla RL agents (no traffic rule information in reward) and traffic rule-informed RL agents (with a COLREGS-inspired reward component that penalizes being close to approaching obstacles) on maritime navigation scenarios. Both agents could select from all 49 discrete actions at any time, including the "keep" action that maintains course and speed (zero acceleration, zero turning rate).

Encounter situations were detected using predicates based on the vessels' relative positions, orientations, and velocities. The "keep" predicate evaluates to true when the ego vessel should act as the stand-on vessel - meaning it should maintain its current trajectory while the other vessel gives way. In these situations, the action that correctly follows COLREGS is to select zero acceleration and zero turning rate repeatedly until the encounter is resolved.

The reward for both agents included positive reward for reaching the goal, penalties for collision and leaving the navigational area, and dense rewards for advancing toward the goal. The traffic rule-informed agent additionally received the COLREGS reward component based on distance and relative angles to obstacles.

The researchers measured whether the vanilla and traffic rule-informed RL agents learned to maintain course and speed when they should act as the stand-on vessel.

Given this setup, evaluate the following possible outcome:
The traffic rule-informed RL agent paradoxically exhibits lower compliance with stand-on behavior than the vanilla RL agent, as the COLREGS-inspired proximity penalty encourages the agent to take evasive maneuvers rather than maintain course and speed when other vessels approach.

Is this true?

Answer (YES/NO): NO